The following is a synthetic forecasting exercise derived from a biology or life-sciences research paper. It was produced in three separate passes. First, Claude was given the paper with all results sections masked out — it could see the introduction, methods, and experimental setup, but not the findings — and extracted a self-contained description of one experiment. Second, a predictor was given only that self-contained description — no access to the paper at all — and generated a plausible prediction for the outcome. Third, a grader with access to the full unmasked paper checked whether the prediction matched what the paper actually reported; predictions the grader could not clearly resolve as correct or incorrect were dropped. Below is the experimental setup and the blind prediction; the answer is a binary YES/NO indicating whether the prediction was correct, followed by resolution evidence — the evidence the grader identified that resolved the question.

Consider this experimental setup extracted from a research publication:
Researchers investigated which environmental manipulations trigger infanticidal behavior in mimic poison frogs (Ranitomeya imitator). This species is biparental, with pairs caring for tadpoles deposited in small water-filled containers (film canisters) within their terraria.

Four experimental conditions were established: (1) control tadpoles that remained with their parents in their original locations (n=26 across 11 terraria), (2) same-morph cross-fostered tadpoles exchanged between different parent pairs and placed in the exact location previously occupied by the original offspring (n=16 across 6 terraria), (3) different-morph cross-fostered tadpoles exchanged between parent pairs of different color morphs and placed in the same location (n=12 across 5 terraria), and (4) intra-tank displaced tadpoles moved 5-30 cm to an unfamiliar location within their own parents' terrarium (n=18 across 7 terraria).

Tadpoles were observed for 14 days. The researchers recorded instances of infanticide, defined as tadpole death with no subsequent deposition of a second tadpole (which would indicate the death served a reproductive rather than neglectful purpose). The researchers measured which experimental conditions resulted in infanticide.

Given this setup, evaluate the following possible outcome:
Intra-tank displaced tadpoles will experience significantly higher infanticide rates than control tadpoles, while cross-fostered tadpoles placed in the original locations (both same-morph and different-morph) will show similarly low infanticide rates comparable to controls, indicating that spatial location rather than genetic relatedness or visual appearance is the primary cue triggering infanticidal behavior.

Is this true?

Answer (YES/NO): YES